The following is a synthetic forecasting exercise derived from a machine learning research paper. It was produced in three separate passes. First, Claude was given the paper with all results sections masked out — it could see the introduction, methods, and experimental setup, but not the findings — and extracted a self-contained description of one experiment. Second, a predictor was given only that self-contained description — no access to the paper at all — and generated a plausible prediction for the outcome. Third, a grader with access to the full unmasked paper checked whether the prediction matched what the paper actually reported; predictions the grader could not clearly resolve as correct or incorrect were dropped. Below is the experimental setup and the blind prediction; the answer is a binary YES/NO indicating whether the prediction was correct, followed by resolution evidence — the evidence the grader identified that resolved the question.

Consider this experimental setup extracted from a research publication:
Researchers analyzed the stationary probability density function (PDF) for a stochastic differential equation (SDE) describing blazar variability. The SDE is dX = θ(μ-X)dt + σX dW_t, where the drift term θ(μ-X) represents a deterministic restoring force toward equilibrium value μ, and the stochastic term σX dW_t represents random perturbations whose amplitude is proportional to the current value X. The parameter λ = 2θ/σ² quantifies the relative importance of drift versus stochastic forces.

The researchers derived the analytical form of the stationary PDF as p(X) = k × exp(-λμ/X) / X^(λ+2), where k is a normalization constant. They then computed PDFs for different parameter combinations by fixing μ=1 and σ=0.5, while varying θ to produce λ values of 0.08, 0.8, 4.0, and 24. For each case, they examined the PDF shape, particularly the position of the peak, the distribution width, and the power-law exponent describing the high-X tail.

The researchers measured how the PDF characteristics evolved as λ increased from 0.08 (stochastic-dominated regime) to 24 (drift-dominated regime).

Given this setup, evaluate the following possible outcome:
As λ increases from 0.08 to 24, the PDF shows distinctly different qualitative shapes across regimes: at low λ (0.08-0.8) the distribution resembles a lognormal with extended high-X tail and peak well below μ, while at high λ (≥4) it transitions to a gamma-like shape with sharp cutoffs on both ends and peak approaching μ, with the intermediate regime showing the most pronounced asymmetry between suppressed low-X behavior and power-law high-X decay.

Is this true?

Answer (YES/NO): NO